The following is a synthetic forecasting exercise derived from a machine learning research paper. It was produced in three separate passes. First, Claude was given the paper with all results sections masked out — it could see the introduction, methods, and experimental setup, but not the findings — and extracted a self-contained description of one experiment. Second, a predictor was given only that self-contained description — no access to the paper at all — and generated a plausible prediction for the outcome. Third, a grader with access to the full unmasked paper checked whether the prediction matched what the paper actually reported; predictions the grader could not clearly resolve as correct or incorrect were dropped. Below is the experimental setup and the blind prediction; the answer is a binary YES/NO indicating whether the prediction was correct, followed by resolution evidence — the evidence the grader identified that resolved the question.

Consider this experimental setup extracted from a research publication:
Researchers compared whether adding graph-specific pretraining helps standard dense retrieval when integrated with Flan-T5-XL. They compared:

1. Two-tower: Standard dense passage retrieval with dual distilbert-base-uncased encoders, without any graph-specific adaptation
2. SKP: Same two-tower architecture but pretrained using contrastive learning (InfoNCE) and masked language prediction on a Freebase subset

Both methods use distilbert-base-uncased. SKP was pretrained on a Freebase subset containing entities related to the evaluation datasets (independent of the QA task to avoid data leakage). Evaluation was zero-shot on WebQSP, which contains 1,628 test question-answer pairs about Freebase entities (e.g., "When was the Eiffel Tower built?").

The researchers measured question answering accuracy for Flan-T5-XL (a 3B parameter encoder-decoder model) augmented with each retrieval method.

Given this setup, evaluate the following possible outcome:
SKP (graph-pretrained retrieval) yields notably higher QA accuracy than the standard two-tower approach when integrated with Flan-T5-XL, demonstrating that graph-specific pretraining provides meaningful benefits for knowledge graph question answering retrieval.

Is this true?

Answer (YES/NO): NO